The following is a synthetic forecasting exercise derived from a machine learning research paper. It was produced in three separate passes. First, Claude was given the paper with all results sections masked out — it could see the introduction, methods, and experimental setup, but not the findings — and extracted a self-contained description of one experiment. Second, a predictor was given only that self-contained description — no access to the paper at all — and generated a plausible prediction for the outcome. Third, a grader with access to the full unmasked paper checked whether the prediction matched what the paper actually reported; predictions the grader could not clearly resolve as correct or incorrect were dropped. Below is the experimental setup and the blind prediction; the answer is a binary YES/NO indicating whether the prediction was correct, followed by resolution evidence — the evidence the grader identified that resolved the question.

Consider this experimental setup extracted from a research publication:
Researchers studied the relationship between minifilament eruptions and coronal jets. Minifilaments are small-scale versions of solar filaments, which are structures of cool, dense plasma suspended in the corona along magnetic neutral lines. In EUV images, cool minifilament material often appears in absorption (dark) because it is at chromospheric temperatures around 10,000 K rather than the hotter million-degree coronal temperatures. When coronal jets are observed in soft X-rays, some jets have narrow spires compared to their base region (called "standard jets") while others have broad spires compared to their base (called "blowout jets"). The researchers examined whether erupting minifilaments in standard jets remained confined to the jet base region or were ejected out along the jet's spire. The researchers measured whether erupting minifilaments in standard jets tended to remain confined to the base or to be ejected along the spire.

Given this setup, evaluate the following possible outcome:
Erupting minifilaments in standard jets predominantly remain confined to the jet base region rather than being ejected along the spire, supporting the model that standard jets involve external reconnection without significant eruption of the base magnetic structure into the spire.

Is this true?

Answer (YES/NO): YES